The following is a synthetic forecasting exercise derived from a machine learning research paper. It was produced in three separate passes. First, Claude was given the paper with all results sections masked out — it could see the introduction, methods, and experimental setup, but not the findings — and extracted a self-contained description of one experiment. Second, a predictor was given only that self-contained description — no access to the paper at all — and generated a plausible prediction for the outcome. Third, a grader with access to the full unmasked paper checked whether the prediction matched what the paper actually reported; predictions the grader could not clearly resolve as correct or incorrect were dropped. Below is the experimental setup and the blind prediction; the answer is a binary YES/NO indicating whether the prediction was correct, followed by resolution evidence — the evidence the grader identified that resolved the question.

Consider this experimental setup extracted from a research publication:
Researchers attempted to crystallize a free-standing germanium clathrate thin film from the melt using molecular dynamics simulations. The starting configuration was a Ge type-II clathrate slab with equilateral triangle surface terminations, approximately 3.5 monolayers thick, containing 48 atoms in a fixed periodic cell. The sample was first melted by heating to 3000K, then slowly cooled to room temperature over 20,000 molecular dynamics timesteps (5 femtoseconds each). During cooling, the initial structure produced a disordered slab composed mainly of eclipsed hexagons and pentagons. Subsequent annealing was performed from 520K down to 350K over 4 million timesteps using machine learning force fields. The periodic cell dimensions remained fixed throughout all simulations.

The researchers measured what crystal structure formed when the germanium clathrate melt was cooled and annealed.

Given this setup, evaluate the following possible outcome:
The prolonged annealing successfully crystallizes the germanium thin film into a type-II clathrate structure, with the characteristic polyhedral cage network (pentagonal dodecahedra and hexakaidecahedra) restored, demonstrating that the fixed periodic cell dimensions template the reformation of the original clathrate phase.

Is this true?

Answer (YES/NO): NO